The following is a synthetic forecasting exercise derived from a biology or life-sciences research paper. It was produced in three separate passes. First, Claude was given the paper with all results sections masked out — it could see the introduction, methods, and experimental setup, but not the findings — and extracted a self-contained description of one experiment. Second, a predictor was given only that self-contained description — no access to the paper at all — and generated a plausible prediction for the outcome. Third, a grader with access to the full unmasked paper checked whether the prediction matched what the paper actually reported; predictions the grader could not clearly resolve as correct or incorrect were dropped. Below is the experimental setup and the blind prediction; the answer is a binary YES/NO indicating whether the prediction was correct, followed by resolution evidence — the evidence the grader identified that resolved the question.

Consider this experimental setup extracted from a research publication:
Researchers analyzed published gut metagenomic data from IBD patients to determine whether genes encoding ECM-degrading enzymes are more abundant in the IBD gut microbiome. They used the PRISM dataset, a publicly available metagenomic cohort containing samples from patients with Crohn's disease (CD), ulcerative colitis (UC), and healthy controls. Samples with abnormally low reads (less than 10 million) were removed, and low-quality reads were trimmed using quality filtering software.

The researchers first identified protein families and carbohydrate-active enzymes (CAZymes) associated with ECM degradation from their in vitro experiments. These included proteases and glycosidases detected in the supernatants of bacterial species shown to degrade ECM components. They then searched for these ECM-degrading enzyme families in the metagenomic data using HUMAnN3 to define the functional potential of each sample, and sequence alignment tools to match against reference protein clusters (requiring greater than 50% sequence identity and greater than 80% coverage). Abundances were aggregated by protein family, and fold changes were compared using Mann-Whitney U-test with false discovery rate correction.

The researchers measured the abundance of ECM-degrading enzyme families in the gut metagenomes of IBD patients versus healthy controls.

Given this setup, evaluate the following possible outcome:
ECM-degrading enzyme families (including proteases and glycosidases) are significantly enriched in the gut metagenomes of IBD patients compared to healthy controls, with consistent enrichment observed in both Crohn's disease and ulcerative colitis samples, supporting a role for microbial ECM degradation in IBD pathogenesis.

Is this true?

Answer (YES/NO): NO